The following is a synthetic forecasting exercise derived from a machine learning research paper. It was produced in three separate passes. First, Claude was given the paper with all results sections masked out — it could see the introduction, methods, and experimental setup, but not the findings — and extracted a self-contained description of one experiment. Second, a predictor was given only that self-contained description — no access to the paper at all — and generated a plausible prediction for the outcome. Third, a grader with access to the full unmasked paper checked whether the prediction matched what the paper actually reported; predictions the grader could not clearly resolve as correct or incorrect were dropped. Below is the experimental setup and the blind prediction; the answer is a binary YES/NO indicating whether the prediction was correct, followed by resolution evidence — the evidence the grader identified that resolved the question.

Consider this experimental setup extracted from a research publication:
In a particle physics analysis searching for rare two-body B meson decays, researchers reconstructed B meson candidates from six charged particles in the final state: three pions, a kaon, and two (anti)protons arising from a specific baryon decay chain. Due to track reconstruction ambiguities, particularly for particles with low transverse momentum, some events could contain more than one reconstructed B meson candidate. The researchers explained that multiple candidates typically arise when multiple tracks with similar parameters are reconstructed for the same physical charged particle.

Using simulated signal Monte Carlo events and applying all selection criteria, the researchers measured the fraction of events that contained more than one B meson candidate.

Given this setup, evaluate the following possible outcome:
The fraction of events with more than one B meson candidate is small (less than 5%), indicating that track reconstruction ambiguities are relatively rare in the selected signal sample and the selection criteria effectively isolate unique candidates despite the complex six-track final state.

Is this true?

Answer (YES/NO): YES